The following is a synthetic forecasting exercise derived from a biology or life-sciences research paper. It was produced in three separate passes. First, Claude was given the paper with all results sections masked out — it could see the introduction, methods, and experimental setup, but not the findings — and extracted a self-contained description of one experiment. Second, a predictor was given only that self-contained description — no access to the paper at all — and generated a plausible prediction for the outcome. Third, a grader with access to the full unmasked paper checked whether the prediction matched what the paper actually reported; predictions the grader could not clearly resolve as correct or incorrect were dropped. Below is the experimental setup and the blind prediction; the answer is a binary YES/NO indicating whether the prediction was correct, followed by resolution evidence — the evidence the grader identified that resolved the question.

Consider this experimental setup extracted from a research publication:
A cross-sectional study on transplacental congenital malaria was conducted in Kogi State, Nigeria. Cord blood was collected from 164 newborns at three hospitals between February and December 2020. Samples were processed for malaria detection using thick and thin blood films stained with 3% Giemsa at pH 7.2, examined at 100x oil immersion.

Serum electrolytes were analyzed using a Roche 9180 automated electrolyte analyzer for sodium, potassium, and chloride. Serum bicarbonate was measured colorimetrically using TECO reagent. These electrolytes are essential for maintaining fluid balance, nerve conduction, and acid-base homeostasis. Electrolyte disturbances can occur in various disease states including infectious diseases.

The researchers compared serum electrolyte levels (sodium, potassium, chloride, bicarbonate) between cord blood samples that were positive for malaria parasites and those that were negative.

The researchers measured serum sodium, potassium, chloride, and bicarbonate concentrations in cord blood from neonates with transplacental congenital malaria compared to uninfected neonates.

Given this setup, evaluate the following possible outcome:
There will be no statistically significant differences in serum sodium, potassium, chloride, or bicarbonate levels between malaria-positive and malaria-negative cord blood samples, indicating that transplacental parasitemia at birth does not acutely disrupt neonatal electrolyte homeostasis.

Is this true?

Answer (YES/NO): NO